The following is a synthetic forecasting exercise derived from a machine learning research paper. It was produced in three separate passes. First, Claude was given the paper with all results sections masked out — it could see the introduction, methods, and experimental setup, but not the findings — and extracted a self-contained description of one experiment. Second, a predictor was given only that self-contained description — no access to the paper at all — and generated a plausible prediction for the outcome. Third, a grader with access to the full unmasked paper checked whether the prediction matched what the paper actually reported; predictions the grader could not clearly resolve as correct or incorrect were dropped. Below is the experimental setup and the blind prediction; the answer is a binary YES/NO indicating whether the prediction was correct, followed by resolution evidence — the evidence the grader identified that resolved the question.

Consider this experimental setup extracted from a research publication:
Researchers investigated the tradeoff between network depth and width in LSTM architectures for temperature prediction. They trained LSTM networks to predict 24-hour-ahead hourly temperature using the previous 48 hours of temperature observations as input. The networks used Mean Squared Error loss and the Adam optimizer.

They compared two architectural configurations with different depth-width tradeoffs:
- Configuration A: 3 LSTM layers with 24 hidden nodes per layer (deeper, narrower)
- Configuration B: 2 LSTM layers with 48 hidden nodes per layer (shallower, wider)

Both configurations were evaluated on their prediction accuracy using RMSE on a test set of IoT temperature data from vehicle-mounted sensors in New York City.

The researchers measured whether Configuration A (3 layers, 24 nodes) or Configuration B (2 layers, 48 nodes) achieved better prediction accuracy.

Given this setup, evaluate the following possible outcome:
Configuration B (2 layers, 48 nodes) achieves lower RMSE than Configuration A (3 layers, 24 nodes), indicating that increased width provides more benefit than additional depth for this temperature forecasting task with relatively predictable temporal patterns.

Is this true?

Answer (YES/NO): NO